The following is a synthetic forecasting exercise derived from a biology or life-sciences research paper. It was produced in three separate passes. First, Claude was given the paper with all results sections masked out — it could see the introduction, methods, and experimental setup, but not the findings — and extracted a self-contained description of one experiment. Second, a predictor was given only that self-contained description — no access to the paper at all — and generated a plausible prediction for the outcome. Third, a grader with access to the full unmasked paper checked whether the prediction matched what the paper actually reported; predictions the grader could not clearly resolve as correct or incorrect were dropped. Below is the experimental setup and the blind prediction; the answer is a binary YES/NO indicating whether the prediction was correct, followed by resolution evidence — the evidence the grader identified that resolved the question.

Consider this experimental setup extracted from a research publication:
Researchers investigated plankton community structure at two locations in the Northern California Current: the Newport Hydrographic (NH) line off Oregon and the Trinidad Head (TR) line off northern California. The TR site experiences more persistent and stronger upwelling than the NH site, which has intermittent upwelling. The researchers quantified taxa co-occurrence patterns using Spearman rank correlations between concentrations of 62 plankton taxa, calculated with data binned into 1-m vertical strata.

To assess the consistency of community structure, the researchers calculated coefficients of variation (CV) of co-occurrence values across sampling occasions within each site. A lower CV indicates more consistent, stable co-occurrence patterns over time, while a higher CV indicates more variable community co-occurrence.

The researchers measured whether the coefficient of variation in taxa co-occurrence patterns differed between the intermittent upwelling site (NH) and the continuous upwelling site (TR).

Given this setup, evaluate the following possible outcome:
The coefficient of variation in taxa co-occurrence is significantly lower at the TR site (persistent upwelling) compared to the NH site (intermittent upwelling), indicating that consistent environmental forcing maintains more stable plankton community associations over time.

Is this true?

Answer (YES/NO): NO